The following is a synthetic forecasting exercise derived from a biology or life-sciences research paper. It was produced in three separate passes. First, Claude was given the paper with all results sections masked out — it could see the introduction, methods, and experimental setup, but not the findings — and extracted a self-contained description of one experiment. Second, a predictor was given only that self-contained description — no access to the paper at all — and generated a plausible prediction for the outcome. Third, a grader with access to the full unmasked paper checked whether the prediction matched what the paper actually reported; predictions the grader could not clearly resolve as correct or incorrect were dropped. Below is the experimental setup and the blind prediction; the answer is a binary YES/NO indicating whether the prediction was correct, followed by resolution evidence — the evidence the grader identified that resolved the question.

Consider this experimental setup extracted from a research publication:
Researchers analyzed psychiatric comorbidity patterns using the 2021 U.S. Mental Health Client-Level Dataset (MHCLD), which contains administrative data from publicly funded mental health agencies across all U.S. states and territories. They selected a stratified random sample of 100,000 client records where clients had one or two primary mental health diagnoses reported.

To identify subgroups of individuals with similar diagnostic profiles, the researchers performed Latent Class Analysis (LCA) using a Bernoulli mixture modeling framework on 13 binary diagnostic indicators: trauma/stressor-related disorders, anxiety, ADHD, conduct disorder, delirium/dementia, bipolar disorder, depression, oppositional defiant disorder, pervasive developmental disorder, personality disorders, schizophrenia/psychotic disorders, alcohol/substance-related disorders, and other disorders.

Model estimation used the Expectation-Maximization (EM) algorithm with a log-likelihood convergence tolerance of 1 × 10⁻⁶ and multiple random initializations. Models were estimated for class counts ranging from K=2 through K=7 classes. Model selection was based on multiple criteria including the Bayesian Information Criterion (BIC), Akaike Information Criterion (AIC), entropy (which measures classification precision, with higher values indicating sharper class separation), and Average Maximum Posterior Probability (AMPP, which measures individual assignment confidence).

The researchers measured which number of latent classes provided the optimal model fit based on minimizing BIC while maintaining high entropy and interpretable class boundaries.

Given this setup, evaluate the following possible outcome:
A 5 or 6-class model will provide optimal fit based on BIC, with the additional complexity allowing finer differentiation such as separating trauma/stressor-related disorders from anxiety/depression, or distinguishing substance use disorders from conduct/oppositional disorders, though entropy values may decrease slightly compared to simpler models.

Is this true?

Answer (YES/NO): YES